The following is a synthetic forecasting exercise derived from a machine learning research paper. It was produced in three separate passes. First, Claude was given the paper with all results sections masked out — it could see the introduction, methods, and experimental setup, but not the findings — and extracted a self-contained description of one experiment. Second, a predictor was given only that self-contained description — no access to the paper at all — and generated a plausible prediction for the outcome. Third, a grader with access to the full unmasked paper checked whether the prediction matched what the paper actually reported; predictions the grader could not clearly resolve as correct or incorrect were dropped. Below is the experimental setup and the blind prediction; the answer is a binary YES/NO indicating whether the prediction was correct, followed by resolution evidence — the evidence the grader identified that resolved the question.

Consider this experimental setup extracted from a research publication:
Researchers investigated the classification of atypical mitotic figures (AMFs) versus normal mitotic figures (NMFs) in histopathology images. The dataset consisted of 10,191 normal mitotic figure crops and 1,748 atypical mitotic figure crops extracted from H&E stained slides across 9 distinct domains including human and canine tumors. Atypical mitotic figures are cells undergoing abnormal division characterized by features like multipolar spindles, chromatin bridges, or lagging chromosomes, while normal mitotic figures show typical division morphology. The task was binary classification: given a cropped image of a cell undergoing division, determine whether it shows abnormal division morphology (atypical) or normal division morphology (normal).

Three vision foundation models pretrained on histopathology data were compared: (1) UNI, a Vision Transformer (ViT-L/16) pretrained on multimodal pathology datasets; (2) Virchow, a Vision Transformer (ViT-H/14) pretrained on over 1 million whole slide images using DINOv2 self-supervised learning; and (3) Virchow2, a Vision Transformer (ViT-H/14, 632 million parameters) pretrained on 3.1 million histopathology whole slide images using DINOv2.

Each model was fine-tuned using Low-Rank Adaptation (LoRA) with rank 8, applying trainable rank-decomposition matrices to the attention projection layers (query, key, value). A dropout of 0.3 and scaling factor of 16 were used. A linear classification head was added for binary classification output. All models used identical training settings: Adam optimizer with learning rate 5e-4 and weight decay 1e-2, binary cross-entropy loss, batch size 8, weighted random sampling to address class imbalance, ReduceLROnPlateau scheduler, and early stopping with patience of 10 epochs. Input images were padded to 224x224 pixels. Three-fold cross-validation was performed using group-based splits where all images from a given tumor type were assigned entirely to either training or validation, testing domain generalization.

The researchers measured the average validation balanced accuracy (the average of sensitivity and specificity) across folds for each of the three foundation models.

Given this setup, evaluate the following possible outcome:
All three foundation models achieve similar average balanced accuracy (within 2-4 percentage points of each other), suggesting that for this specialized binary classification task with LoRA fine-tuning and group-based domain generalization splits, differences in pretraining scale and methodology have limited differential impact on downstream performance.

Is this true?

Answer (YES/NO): NO